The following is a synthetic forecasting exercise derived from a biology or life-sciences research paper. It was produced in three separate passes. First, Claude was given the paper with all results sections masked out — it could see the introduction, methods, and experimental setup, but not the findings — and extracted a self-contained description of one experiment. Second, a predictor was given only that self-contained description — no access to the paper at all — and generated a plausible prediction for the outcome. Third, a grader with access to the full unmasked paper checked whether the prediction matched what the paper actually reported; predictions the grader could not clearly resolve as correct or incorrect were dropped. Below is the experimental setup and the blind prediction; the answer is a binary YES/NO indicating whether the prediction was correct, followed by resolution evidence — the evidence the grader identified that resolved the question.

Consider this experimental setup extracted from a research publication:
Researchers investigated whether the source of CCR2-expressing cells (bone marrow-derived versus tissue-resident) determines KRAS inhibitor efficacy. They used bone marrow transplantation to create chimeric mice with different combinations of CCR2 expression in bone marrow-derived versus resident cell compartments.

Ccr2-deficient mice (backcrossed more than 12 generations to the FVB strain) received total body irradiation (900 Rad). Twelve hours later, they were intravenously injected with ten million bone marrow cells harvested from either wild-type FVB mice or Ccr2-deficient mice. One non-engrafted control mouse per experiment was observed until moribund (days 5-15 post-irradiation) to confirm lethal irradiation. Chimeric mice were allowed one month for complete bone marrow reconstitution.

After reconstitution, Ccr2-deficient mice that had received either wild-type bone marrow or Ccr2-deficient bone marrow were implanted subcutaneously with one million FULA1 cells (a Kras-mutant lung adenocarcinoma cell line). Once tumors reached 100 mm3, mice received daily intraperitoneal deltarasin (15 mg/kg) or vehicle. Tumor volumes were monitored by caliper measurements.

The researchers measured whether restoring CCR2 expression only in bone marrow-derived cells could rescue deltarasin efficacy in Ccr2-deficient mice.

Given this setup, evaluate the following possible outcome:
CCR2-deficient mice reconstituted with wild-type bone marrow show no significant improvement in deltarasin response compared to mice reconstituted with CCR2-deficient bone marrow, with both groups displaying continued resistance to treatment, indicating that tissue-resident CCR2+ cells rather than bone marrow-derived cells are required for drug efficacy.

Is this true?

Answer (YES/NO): NO